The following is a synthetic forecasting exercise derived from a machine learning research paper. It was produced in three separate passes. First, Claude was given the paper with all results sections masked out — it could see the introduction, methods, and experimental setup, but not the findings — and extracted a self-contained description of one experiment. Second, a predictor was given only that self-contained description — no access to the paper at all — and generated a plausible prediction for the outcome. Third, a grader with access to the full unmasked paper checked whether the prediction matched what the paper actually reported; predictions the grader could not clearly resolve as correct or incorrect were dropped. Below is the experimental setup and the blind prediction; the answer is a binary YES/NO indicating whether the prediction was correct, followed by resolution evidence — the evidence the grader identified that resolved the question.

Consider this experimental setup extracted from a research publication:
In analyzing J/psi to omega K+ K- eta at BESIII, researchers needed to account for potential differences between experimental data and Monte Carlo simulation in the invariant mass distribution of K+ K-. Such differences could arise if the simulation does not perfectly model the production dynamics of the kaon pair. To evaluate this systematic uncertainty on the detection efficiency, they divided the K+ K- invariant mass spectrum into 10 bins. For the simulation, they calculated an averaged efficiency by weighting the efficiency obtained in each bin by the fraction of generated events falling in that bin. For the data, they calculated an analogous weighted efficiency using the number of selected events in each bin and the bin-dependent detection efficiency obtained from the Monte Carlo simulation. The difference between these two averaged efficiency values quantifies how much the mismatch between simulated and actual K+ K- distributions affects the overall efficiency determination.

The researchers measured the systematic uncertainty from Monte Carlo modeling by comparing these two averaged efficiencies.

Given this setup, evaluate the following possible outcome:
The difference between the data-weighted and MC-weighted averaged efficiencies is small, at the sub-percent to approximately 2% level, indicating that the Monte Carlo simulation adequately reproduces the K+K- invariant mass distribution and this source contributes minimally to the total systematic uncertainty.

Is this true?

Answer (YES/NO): NO